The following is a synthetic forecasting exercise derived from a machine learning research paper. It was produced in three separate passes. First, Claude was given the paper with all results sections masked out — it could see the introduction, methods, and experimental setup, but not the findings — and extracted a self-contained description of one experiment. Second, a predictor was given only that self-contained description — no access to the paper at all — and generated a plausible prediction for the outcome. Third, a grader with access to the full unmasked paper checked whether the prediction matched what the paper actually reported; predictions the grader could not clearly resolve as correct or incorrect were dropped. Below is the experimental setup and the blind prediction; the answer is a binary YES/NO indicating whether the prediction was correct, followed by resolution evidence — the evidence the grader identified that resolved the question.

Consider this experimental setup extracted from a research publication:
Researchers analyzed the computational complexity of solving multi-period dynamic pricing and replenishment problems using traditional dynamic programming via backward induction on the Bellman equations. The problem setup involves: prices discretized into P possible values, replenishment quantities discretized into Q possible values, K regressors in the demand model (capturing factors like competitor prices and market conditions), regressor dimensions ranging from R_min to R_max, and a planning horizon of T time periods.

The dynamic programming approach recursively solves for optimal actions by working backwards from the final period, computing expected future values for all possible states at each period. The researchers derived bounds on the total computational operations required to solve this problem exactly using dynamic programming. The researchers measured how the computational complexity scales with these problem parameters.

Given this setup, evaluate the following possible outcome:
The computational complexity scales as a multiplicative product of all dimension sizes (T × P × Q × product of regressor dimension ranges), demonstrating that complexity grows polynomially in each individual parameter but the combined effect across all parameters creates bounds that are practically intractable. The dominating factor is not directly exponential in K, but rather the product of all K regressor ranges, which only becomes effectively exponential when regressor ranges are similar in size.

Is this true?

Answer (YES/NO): NO